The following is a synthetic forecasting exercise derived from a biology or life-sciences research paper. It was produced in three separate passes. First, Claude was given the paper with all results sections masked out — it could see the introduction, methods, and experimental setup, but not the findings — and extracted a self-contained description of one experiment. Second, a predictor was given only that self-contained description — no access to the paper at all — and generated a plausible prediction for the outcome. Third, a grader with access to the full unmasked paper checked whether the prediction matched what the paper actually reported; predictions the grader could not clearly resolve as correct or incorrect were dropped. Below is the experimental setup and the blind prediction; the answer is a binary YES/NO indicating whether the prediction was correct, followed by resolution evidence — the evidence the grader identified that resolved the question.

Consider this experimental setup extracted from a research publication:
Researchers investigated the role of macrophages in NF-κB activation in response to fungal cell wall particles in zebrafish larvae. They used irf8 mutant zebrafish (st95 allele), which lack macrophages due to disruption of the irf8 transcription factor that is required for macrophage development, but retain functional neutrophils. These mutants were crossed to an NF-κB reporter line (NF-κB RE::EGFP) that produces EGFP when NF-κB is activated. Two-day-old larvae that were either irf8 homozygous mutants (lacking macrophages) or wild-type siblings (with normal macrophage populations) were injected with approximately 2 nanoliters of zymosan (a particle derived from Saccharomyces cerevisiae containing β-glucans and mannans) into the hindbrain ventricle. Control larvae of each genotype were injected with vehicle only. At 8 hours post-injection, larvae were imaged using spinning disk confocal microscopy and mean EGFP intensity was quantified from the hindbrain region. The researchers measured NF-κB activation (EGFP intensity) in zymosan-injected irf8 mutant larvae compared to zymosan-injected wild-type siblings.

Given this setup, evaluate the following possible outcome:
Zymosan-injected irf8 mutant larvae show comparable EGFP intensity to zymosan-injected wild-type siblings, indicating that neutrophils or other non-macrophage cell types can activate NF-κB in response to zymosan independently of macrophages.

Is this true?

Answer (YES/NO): NO